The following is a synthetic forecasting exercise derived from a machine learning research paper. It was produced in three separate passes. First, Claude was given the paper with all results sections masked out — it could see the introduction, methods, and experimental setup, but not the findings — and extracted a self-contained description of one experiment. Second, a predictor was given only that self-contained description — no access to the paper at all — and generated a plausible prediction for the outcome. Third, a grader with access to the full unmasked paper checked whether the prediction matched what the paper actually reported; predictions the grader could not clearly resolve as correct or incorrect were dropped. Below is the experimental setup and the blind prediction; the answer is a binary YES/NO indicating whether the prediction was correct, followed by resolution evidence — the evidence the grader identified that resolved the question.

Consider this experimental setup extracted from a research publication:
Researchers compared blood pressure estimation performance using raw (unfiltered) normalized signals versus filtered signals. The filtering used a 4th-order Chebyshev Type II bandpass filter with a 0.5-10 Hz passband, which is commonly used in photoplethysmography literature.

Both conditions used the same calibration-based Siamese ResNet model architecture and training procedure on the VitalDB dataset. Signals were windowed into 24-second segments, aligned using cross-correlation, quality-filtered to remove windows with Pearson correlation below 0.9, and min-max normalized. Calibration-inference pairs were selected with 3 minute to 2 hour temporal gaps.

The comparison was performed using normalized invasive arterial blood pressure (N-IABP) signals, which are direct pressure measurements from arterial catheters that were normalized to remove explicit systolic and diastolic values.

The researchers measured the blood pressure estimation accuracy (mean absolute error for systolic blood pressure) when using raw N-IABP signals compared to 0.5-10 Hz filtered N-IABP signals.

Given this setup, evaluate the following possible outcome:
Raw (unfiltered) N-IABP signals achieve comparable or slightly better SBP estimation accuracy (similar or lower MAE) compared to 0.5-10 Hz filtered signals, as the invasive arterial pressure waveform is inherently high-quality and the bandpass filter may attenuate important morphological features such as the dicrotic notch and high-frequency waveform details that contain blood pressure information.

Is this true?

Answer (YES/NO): NO